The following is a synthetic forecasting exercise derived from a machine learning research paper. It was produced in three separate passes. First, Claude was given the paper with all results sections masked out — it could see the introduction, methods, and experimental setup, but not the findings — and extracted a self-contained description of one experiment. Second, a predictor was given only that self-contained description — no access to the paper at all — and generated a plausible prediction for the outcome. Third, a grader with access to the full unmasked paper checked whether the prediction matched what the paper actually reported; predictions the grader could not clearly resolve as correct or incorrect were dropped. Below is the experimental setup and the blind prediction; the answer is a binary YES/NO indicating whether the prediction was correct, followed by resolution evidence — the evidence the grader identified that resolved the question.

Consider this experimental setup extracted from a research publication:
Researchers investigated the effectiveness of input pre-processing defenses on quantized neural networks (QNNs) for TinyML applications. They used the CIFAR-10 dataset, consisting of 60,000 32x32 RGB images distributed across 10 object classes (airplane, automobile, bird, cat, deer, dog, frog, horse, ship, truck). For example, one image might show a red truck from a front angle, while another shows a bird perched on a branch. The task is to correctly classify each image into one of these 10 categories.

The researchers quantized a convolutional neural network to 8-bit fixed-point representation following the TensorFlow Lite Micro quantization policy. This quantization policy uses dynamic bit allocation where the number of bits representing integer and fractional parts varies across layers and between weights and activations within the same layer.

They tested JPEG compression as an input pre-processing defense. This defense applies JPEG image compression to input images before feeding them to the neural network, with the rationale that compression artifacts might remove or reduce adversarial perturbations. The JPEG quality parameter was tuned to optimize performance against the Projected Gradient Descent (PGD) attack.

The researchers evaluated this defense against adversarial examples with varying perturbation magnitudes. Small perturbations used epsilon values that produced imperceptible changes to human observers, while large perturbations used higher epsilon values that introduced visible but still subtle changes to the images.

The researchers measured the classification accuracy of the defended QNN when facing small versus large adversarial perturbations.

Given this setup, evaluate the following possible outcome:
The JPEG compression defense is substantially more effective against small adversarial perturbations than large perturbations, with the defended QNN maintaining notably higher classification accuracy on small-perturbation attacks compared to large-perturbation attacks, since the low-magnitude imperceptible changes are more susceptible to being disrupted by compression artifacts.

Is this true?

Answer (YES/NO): YES